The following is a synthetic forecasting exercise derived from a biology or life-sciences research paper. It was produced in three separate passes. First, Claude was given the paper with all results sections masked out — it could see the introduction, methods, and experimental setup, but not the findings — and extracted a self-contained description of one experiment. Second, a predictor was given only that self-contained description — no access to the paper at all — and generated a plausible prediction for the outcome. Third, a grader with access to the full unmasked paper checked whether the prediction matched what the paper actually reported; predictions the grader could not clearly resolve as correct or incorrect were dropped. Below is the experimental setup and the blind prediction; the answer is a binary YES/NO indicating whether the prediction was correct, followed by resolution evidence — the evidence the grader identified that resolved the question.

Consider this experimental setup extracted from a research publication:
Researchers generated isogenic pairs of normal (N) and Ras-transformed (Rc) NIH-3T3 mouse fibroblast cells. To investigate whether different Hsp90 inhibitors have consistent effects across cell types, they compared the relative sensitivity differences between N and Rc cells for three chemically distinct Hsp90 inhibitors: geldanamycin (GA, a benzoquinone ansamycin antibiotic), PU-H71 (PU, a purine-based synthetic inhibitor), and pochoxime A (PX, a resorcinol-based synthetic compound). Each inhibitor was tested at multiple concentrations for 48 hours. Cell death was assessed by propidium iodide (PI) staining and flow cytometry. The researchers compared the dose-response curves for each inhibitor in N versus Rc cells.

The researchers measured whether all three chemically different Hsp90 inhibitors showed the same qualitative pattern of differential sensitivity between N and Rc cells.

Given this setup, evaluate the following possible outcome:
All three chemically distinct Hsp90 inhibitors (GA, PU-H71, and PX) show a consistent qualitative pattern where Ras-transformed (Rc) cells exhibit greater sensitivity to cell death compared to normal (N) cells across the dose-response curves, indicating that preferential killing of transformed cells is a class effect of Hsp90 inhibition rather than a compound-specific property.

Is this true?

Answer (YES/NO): YES